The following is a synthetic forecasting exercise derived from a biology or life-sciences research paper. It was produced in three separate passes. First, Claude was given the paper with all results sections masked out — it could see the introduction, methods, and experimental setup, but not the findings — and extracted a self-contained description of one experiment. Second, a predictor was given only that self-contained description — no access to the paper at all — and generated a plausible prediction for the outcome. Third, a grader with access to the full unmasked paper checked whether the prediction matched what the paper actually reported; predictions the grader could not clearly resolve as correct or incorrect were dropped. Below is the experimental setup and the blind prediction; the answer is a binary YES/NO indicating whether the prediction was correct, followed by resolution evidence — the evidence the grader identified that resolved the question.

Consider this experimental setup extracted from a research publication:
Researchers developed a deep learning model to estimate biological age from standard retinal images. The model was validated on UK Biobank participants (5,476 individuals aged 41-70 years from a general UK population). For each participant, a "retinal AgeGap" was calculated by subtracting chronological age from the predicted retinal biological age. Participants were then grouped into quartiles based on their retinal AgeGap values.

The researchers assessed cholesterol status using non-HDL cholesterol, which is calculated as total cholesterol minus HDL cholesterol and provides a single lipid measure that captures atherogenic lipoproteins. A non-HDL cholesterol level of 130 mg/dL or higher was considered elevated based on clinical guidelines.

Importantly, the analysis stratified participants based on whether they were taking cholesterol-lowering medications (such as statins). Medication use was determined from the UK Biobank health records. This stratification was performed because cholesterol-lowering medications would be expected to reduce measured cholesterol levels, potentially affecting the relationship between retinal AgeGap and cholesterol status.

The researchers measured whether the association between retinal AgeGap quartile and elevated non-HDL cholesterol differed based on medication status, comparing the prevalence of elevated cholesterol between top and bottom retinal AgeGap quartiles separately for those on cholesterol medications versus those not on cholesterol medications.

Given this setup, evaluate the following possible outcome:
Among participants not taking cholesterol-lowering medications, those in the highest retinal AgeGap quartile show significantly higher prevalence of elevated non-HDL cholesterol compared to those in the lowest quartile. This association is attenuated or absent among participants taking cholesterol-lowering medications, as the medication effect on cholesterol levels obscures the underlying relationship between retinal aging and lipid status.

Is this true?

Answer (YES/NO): NO